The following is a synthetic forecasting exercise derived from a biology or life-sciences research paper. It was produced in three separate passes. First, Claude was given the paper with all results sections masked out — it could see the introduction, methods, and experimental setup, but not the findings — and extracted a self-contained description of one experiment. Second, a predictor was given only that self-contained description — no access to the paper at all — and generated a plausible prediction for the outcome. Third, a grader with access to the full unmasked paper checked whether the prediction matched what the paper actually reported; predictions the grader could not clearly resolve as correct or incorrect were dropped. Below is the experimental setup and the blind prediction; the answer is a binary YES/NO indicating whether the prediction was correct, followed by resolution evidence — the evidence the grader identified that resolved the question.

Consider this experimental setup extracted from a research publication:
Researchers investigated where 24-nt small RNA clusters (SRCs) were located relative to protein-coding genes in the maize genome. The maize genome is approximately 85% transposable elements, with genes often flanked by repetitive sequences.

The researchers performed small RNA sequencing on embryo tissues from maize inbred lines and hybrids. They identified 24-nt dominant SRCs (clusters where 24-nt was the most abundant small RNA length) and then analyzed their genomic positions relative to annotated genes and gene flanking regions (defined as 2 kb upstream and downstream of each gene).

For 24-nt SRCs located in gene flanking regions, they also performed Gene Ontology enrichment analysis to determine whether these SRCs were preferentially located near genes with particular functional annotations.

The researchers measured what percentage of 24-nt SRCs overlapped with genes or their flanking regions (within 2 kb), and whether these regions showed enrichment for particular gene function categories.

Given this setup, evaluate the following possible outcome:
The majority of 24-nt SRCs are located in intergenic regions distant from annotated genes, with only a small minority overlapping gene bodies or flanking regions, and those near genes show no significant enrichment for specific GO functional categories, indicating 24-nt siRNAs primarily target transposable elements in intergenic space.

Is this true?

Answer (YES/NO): NO